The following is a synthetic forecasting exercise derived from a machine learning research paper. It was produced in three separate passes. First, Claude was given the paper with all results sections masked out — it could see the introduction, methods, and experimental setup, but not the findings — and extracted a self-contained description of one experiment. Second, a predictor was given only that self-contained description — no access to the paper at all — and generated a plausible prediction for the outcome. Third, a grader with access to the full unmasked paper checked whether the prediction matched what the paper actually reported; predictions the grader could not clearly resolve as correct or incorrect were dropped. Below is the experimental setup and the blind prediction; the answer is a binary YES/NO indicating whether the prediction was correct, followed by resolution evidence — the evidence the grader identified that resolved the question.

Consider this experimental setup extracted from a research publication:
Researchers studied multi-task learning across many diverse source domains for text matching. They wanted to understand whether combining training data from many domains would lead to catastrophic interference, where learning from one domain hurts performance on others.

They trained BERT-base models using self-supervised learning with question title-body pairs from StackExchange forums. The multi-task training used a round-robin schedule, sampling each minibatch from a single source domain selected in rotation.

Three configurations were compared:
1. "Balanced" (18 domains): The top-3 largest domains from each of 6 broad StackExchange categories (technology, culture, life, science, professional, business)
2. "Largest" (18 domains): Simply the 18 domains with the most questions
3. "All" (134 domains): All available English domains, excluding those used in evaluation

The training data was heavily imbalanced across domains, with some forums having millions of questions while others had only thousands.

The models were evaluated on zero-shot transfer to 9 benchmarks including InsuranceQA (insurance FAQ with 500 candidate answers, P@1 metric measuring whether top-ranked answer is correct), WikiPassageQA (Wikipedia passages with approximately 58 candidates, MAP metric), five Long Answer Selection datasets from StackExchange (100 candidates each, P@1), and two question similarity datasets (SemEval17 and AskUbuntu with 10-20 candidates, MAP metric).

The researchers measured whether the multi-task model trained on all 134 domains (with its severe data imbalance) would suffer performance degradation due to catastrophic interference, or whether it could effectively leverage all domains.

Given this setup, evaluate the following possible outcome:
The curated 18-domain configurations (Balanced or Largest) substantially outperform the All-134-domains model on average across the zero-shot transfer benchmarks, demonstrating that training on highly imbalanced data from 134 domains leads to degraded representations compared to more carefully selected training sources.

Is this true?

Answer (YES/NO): NO